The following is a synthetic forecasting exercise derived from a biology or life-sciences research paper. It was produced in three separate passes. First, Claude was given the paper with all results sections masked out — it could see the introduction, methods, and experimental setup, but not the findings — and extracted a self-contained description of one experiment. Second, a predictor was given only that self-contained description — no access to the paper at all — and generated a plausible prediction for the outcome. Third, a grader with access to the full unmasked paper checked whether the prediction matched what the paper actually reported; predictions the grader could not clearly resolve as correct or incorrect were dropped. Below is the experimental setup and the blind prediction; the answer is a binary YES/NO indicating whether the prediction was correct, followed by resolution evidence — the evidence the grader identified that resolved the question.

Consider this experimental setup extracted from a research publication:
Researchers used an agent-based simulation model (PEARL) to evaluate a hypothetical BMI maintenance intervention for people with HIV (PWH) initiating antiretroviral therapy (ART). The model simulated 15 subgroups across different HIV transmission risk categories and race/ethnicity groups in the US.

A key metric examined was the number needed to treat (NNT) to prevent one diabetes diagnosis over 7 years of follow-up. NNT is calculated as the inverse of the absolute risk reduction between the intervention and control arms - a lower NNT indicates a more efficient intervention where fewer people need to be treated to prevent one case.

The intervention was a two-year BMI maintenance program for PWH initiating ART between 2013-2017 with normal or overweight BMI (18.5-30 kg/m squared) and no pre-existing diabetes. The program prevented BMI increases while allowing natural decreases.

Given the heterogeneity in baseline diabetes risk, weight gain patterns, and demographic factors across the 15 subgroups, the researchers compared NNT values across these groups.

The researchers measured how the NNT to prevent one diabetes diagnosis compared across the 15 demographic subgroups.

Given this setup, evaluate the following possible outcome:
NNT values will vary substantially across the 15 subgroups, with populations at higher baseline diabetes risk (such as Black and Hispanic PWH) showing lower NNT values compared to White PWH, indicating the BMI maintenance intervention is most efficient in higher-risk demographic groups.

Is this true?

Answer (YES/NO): NO